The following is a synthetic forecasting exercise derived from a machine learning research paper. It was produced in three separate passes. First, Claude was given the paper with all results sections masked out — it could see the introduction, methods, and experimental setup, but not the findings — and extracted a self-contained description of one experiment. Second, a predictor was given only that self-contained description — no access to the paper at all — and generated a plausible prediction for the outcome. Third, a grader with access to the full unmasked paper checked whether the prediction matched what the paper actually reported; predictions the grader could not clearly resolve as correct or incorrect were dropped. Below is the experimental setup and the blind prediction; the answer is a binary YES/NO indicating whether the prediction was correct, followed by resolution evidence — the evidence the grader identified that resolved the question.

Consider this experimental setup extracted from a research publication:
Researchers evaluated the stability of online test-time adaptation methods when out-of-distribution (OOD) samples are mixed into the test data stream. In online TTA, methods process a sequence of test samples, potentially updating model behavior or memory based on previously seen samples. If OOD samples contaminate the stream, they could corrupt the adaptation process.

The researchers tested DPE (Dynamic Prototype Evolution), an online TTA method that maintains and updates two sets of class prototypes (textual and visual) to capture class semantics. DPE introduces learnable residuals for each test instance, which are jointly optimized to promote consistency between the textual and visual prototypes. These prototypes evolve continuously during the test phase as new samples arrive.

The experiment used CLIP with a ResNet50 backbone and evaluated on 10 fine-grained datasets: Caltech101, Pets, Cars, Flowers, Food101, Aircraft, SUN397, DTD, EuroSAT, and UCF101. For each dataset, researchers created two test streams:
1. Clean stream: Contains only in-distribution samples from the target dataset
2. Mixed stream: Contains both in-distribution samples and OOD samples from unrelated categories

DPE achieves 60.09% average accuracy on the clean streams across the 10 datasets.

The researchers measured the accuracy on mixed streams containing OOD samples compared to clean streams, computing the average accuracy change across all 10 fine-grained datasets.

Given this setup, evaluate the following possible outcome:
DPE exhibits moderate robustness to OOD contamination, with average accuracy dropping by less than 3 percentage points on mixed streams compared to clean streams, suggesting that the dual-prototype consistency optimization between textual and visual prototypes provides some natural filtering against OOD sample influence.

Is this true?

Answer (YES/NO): NO